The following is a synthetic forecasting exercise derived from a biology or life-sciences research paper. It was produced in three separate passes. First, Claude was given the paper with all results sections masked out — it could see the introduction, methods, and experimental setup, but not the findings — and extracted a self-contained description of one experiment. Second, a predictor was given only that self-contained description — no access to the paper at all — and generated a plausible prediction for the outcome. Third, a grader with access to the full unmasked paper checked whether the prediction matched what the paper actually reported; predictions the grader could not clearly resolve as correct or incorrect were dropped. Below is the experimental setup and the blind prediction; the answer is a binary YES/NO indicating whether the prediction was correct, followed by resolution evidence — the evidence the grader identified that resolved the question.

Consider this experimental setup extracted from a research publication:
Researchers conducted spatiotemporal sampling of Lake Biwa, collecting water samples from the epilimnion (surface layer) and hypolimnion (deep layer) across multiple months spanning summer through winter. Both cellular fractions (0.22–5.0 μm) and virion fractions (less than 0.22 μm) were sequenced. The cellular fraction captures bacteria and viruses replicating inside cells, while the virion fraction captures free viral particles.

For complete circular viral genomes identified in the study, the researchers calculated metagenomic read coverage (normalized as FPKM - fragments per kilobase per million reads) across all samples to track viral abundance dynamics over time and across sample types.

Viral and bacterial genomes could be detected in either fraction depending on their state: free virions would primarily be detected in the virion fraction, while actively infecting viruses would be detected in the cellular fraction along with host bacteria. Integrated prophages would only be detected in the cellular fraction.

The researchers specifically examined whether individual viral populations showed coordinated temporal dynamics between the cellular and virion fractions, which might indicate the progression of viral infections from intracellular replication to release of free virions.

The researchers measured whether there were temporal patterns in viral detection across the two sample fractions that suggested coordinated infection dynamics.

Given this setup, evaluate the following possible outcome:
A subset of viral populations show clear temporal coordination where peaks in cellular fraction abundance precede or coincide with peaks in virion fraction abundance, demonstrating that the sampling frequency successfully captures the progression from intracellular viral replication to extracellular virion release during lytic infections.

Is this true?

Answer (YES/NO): YES